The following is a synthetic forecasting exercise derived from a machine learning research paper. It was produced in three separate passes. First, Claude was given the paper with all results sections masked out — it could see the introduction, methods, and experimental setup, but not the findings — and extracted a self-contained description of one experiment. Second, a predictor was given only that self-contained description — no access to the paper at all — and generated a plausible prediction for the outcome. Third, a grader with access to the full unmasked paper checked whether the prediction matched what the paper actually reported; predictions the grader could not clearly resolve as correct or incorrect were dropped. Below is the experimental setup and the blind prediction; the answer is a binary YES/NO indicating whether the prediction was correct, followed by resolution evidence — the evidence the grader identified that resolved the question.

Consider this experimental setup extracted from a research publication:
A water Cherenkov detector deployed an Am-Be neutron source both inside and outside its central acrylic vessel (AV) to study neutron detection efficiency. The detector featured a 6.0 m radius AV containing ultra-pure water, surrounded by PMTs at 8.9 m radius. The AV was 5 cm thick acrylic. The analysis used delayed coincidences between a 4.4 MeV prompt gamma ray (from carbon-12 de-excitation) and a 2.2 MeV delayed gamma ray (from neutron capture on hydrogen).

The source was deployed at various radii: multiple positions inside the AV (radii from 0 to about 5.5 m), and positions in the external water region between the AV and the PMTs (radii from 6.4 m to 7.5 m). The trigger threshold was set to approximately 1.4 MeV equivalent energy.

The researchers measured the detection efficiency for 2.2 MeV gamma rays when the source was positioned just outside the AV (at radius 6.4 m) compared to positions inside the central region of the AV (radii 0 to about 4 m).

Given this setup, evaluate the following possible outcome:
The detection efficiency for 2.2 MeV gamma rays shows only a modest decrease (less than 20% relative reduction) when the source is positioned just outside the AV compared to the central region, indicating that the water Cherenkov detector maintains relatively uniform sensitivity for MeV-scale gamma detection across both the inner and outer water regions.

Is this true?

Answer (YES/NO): NO